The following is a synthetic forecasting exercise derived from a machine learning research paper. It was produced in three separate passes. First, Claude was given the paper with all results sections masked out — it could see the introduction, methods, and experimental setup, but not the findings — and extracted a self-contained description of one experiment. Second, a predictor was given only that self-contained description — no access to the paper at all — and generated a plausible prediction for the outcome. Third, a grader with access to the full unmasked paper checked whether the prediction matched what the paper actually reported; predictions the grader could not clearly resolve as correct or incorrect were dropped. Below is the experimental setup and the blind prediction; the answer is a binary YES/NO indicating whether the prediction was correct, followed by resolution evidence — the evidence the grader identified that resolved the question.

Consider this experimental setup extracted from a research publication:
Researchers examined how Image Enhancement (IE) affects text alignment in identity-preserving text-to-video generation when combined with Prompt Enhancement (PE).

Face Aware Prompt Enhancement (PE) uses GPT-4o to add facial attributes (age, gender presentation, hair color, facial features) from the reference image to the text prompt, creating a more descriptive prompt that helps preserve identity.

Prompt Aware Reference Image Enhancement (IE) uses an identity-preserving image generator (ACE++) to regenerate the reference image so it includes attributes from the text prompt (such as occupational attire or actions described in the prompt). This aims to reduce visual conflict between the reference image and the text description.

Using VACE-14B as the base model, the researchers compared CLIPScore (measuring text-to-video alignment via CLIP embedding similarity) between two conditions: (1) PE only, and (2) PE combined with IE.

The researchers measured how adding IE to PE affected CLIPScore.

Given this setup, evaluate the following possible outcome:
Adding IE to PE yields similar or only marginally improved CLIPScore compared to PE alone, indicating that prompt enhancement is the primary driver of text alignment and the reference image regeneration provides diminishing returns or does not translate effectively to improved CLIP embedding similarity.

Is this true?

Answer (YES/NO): NO